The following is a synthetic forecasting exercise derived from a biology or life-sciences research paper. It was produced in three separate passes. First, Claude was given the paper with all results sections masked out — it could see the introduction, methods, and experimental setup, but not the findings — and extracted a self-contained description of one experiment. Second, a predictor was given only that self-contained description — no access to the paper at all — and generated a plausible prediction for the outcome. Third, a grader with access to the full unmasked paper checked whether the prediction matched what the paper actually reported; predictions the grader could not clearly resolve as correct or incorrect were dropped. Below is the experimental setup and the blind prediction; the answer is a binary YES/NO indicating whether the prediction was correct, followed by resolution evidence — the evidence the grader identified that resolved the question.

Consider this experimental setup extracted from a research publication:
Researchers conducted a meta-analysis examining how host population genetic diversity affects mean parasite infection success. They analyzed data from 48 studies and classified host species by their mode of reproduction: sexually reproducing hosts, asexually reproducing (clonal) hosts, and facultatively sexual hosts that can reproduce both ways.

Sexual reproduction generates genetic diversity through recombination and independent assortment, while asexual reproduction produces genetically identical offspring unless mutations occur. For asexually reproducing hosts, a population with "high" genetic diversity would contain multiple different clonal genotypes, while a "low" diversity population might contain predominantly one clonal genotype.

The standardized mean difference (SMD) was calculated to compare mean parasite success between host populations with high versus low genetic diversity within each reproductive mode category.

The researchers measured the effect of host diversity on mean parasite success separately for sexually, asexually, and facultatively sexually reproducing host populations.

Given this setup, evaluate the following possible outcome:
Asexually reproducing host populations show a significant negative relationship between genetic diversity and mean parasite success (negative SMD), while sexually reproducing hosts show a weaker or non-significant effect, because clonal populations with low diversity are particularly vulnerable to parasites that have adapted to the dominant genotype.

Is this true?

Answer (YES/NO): NO